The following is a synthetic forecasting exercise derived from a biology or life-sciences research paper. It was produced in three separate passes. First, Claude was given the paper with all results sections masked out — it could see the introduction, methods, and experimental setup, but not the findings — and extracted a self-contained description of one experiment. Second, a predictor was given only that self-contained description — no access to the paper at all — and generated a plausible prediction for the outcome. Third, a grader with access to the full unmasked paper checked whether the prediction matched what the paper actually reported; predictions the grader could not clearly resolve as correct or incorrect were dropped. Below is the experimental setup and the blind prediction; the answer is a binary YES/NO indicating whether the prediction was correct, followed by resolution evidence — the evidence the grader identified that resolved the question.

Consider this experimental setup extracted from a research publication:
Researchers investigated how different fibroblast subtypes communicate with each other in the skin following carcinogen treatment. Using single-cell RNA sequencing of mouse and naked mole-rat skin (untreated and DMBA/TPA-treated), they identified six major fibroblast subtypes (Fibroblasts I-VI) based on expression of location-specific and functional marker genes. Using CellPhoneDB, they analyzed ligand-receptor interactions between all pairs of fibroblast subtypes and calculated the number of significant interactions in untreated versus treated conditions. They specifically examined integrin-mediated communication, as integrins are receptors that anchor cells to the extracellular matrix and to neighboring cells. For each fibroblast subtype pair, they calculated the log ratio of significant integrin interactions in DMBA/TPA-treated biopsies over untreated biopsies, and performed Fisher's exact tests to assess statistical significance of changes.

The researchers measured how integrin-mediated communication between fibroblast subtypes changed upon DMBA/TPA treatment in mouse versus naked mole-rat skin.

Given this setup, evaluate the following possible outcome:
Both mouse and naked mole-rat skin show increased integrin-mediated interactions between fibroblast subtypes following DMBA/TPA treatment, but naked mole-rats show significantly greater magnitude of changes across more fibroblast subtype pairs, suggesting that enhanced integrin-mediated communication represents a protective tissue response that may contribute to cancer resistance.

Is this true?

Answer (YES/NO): NO